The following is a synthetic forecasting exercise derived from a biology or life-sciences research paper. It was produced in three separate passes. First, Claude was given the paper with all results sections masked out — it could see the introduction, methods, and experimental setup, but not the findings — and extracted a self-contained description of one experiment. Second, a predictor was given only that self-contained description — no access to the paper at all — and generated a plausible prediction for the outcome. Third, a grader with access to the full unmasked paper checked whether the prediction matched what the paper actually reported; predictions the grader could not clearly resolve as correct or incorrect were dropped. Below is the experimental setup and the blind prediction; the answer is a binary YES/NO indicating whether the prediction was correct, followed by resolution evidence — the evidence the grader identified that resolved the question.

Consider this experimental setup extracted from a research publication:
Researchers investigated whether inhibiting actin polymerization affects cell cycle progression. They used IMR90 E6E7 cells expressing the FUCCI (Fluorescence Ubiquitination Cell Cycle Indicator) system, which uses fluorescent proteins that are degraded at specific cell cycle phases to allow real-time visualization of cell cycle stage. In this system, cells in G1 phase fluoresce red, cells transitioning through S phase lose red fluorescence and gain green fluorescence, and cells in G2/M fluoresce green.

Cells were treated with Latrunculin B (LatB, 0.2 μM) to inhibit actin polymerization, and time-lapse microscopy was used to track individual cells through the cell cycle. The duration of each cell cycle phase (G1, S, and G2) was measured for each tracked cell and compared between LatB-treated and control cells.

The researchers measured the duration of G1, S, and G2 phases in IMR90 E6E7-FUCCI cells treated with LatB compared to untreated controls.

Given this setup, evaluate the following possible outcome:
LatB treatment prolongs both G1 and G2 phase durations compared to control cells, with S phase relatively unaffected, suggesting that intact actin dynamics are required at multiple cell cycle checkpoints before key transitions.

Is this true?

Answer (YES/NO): NO